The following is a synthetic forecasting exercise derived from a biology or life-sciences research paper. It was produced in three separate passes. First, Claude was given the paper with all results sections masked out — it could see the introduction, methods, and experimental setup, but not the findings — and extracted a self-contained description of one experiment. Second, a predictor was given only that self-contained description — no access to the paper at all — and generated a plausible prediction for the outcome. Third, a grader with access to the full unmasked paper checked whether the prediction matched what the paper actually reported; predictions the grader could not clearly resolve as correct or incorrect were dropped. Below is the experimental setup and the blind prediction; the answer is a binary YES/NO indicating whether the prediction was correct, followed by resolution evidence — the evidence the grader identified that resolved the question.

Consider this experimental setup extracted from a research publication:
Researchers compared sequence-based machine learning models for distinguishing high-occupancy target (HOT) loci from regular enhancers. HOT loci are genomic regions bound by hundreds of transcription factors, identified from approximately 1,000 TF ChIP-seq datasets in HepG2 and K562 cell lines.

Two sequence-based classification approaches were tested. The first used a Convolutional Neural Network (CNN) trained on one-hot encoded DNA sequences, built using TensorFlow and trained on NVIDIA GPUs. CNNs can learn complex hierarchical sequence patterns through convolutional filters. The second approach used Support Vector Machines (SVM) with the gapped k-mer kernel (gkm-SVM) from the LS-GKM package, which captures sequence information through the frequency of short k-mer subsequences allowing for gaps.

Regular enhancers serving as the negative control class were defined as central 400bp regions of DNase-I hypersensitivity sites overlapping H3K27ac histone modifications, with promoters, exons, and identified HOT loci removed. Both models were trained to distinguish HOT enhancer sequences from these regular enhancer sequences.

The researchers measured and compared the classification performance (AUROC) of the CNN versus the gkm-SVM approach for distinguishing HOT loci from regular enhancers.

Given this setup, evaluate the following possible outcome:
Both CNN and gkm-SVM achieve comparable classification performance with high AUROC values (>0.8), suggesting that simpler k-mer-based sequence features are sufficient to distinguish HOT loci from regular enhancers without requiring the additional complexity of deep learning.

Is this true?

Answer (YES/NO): NO